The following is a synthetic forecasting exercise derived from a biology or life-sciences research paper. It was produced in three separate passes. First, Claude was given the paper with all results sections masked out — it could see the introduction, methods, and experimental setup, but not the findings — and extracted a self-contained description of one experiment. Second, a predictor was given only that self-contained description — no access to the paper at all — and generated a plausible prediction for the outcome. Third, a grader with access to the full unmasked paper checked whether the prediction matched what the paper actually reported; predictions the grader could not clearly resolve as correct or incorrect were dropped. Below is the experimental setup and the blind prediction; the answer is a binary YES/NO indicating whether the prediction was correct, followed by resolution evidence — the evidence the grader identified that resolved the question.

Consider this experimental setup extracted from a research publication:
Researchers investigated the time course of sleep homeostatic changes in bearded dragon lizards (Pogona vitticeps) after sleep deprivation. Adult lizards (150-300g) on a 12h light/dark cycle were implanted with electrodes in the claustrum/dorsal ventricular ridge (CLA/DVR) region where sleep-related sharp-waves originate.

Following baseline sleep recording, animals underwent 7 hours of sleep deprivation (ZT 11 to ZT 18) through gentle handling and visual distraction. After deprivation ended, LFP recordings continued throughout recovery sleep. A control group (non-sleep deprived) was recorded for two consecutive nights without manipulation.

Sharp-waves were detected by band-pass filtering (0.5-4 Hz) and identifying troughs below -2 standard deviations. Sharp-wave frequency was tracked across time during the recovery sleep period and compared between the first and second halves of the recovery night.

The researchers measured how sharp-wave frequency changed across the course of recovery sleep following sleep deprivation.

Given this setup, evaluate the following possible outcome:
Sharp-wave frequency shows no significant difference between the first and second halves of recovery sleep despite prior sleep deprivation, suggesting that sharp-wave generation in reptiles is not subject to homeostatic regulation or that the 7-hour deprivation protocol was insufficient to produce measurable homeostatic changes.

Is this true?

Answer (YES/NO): YES